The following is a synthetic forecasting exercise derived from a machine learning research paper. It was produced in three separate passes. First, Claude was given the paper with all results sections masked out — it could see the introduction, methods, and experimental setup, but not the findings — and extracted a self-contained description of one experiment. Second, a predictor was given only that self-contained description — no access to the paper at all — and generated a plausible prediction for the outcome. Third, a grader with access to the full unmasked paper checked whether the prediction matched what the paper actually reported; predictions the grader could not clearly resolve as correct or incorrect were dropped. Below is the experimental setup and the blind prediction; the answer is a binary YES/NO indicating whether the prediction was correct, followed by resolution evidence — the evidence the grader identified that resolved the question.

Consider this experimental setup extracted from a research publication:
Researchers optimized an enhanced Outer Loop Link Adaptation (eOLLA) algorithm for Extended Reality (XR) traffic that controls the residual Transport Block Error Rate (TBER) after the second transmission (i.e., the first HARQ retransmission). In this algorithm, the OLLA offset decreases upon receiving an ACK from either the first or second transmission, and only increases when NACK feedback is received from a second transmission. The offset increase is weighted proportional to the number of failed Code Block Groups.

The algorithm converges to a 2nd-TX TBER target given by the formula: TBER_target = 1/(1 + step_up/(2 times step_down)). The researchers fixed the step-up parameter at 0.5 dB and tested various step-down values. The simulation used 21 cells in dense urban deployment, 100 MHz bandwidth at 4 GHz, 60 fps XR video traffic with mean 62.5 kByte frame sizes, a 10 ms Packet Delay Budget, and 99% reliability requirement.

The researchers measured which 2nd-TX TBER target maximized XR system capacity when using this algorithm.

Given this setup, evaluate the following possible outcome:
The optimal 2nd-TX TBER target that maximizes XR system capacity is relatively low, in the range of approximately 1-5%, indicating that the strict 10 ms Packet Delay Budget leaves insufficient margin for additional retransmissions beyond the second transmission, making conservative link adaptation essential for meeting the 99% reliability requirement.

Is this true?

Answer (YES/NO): NO